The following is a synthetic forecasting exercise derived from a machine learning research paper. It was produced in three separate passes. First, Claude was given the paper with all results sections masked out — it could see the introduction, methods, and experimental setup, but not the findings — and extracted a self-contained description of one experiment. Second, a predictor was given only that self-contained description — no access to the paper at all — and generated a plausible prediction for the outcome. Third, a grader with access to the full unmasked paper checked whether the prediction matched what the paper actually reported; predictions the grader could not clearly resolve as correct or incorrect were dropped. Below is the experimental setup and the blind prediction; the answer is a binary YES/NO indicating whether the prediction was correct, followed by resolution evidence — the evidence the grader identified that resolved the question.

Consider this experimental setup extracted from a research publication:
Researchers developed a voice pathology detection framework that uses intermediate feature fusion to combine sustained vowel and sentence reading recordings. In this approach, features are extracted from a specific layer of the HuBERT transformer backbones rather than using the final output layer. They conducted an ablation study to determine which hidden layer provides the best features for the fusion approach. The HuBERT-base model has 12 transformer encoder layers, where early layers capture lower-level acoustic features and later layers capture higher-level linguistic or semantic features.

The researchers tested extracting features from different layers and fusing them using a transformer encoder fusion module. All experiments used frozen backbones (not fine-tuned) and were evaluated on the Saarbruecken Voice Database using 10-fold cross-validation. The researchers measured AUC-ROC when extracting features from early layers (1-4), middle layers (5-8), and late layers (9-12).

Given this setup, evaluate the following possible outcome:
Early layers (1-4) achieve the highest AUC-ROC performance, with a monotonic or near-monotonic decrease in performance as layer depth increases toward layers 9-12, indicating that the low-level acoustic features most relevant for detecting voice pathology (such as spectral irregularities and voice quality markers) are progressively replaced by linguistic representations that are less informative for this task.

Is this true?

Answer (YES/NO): NO